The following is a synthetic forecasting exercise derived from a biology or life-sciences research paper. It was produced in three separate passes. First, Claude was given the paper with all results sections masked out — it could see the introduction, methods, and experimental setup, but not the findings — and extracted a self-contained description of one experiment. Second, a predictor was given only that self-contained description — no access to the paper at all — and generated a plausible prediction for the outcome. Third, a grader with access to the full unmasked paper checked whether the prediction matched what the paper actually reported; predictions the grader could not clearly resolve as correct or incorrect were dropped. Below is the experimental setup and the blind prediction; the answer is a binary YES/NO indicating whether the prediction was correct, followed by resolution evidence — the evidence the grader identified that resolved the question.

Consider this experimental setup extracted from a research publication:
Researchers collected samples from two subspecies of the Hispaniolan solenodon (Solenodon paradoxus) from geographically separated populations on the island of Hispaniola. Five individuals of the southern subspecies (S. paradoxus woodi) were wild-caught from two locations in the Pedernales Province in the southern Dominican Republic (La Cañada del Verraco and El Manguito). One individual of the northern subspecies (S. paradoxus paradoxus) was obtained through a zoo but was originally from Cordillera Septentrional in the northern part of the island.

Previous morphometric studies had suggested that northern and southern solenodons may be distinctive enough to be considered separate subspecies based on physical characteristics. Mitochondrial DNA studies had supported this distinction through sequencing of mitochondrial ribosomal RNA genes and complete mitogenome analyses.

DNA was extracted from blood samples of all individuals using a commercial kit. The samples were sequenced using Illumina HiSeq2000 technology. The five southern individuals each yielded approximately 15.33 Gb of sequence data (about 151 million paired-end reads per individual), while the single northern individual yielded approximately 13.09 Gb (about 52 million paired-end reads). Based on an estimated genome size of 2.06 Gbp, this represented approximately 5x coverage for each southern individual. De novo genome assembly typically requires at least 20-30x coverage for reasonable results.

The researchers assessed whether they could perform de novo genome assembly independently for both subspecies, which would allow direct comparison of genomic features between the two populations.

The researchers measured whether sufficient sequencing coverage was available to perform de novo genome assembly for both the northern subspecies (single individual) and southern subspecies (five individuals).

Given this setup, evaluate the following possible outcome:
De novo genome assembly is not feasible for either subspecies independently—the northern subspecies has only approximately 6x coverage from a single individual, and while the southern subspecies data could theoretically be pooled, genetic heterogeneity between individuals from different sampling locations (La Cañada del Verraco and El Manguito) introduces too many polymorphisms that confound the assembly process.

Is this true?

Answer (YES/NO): NO